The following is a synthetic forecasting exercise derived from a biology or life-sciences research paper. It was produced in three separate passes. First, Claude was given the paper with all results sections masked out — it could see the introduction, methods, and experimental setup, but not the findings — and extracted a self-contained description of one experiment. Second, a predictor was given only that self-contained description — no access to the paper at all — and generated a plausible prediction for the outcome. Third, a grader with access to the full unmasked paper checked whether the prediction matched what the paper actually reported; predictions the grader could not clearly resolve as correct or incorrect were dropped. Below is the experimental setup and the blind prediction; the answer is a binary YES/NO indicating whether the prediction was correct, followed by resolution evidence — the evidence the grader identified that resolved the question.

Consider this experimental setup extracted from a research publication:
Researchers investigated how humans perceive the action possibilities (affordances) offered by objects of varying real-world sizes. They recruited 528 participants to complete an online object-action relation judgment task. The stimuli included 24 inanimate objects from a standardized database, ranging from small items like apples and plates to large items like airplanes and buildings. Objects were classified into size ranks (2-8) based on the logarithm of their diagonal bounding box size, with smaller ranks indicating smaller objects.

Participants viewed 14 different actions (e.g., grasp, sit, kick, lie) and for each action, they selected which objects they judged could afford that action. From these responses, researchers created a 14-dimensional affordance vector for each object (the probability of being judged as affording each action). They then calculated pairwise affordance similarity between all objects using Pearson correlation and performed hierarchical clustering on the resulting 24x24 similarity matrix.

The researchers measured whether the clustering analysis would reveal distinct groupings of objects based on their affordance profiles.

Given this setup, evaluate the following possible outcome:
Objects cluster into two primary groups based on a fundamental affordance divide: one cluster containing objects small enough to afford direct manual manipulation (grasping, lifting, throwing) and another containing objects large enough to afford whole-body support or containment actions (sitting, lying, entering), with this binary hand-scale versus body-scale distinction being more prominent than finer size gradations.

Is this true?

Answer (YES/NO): YES